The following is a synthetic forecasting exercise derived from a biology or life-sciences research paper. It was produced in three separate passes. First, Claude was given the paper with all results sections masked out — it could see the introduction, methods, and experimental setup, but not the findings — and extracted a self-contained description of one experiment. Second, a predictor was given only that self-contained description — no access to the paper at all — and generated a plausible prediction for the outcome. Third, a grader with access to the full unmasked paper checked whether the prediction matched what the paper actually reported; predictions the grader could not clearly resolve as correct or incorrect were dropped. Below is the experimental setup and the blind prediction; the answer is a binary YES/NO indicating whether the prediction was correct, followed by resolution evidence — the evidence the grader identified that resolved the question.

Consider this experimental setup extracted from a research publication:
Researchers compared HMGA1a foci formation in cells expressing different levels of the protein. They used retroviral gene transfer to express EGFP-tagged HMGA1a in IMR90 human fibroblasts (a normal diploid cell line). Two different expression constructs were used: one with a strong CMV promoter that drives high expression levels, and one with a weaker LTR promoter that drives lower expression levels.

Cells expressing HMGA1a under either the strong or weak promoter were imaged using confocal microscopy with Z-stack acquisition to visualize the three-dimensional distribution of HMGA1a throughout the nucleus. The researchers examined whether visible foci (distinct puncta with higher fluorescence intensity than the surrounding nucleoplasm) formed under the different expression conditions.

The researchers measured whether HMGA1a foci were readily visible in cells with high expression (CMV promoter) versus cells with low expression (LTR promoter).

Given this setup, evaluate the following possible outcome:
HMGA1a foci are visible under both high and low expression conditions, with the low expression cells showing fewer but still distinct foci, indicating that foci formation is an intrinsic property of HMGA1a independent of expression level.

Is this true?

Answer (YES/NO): NO